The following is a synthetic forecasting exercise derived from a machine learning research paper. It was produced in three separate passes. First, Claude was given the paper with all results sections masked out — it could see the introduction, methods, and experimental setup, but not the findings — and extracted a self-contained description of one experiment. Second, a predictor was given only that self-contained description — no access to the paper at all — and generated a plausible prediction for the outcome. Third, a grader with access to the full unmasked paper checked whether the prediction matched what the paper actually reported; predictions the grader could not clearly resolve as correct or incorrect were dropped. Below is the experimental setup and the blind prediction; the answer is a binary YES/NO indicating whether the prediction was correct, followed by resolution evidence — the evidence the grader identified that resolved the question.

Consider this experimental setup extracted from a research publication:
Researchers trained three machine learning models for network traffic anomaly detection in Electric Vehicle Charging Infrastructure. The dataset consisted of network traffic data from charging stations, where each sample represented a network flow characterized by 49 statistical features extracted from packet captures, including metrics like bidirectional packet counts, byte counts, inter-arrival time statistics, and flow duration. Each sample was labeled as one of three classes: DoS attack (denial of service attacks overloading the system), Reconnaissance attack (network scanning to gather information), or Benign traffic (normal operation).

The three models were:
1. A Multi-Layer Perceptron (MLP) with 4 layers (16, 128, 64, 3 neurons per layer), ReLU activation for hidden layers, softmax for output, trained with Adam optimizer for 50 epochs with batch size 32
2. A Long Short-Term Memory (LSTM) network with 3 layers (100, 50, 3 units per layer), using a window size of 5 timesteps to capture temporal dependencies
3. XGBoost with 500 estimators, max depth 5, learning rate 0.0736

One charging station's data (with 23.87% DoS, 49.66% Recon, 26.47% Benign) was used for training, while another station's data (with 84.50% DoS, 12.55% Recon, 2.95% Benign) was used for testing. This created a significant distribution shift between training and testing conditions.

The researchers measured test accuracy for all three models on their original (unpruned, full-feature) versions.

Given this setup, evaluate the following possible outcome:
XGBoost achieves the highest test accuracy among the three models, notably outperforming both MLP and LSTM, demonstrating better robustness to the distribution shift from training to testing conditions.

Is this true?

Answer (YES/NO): NO